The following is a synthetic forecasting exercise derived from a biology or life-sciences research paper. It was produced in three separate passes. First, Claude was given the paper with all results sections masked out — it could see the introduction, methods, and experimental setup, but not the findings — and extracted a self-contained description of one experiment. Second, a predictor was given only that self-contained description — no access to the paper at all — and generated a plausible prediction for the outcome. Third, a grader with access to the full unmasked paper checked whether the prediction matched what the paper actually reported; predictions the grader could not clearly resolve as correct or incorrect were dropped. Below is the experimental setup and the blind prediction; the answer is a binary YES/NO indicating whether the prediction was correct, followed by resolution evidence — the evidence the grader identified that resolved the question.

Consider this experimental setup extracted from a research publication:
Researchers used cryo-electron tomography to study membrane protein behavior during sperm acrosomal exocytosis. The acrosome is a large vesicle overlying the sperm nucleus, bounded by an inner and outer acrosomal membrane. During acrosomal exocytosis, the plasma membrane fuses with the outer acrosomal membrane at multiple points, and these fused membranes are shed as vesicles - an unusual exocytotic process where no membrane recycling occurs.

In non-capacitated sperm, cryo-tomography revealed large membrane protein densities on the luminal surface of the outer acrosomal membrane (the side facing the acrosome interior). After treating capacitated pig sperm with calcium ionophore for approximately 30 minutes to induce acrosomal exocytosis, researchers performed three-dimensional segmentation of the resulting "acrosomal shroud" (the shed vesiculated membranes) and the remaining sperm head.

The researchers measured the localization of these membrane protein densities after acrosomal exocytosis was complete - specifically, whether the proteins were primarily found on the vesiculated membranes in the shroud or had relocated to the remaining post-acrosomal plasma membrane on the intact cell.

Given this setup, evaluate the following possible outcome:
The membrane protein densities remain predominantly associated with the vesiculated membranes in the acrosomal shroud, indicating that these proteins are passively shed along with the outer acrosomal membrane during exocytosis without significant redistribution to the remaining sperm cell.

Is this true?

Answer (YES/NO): NO